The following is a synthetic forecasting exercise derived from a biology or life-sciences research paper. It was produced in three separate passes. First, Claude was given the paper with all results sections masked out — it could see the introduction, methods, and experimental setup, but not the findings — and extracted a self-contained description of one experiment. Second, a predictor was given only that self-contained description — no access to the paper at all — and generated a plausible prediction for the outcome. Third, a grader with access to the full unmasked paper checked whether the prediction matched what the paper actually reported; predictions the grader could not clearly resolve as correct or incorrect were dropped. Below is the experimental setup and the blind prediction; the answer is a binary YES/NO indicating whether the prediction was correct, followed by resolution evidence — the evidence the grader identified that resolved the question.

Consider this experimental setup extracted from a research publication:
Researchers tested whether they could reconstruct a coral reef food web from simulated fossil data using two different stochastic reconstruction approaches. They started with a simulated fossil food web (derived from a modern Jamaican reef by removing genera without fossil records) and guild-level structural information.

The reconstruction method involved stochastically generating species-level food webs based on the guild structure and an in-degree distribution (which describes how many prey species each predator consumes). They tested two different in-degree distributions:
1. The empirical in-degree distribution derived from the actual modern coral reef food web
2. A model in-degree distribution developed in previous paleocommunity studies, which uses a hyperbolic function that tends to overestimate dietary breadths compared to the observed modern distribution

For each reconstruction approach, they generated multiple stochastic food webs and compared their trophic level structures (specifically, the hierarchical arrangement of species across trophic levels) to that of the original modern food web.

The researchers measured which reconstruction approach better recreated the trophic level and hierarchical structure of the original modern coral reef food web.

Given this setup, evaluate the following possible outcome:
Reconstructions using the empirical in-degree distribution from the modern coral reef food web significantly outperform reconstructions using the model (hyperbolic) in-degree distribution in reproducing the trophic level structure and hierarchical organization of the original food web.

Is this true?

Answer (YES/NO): NO